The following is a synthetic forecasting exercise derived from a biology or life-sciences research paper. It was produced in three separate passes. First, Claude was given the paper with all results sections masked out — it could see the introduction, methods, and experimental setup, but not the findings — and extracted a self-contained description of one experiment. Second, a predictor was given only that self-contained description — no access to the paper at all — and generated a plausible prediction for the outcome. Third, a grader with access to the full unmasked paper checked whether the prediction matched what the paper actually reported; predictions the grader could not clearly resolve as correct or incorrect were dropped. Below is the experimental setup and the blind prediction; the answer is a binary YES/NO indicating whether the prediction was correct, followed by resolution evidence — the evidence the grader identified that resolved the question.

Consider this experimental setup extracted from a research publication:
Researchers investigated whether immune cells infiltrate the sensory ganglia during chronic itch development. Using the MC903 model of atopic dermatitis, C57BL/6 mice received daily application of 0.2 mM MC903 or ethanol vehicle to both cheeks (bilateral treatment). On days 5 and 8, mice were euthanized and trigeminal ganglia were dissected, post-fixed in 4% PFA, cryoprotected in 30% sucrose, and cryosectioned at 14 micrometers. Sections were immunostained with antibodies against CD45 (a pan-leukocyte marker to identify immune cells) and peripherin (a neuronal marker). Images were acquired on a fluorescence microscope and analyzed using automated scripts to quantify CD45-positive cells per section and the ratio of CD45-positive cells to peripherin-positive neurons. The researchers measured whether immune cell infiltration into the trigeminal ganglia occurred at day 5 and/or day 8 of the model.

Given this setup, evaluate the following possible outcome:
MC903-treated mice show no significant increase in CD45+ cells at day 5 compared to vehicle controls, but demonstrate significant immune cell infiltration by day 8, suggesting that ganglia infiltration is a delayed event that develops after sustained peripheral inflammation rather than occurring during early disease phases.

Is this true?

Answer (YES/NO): YES